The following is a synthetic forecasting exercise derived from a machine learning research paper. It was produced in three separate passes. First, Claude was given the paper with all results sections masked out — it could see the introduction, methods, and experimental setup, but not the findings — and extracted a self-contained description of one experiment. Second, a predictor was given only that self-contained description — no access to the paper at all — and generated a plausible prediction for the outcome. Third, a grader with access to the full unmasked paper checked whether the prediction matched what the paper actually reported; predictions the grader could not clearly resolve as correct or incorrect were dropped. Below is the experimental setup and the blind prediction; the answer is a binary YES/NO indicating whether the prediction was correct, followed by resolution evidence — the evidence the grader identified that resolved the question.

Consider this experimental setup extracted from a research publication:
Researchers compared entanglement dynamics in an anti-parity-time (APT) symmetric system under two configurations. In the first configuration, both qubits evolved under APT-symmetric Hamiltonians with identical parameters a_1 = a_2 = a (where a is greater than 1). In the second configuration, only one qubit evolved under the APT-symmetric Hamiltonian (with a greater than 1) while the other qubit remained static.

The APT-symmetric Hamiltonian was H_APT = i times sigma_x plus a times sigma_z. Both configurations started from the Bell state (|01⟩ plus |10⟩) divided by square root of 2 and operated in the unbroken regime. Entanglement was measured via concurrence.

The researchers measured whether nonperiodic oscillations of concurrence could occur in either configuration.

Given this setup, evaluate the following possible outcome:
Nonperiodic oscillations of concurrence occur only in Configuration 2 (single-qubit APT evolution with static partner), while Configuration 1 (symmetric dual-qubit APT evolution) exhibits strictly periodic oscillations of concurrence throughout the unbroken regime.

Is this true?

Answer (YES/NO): NO